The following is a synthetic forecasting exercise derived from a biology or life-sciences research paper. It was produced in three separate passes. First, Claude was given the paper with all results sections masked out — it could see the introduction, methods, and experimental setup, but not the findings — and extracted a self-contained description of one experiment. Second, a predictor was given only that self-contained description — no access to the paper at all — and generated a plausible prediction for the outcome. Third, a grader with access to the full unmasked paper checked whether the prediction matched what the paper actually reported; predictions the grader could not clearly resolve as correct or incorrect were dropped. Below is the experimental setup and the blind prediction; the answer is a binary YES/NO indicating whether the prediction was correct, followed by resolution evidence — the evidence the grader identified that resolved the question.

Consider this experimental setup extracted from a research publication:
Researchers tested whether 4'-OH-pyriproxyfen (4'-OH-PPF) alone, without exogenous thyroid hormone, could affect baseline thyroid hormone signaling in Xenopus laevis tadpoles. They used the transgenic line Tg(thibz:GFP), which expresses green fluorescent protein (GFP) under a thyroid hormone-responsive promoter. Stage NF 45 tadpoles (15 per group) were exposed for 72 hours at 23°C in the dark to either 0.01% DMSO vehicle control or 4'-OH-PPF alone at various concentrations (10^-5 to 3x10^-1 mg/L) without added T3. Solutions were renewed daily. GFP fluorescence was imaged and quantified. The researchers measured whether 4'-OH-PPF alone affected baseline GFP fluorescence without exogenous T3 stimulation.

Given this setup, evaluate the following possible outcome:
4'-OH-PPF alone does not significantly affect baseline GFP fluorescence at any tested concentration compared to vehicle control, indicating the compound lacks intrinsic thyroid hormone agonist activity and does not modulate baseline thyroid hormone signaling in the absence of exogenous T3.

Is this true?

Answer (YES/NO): YES